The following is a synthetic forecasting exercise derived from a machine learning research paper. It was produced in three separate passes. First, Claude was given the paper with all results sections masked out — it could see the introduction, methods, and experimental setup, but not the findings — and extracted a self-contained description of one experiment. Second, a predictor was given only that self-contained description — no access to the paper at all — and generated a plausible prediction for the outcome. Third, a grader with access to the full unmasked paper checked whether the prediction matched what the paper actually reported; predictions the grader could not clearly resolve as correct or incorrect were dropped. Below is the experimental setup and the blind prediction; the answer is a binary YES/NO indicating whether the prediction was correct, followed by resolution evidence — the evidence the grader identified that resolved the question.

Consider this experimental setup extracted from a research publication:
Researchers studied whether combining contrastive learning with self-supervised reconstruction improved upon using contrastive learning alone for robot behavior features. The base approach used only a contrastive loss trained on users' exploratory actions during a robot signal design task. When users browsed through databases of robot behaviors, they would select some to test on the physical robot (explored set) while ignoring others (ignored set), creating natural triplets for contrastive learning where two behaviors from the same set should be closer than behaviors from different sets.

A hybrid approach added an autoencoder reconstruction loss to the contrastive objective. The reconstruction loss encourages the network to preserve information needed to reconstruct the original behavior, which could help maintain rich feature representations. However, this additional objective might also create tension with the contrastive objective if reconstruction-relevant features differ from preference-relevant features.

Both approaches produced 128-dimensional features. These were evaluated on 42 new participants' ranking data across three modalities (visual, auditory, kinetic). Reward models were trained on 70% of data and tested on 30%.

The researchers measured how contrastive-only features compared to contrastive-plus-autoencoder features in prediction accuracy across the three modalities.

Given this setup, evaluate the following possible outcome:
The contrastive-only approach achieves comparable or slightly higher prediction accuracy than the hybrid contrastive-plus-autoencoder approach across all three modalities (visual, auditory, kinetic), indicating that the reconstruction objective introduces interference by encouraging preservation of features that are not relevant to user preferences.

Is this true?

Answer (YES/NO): NO